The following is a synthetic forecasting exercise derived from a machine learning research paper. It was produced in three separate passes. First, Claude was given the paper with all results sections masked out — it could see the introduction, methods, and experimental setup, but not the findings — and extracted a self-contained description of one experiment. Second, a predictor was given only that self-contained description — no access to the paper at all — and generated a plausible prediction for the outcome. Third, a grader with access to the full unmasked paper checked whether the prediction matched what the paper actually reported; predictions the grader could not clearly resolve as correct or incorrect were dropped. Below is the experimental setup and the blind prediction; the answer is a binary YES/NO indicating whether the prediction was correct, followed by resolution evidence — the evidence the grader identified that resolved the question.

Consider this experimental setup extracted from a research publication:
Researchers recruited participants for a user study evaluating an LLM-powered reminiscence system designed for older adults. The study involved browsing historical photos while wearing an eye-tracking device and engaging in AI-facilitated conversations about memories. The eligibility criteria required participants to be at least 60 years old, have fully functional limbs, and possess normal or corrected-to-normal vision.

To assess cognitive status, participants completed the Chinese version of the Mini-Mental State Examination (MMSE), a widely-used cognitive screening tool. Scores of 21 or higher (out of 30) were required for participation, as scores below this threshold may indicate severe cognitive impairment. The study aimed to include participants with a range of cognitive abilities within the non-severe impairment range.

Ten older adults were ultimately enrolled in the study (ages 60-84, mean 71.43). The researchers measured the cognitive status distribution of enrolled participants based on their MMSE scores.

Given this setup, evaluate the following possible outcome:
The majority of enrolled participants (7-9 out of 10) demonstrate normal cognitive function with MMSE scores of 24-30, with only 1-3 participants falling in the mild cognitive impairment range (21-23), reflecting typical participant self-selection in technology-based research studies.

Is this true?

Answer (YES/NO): YES